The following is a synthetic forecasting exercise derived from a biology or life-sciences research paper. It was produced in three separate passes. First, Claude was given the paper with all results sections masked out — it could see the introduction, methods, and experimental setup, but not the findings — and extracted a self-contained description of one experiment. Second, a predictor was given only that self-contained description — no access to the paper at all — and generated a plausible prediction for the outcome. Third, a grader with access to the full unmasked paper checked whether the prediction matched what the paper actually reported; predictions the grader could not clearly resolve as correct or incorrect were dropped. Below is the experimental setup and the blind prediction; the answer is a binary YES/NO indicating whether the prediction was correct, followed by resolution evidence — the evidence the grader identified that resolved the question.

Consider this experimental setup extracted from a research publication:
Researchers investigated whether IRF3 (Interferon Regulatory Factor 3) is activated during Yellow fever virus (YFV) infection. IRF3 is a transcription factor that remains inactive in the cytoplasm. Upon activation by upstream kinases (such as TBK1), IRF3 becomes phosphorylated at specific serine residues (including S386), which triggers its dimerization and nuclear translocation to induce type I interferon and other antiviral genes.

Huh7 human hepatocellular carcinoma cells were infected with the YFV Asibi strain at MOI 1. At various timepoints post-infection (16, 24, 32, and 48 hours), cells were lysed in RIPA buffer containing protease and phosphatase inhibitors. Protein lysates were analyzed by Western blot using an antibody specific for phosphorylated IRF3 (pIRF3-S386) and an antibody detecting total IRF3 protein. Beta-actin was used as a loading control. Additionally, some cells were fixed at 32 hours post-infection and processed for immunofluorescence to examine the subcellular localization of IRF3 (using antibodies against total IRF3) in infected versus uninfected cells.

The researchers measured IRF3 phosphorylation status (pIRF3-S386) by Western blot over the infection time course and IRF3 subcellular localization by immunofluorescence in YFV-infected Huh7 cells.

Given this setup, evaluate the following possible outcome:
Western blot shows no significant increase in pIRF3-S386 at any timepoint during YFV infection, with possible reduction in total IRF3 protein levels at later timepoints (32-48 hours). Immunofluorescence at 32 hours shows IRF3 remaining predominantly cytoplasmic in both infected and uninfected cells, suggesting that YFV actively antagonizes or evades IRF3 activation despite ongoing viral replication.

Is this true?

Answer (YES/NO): NO